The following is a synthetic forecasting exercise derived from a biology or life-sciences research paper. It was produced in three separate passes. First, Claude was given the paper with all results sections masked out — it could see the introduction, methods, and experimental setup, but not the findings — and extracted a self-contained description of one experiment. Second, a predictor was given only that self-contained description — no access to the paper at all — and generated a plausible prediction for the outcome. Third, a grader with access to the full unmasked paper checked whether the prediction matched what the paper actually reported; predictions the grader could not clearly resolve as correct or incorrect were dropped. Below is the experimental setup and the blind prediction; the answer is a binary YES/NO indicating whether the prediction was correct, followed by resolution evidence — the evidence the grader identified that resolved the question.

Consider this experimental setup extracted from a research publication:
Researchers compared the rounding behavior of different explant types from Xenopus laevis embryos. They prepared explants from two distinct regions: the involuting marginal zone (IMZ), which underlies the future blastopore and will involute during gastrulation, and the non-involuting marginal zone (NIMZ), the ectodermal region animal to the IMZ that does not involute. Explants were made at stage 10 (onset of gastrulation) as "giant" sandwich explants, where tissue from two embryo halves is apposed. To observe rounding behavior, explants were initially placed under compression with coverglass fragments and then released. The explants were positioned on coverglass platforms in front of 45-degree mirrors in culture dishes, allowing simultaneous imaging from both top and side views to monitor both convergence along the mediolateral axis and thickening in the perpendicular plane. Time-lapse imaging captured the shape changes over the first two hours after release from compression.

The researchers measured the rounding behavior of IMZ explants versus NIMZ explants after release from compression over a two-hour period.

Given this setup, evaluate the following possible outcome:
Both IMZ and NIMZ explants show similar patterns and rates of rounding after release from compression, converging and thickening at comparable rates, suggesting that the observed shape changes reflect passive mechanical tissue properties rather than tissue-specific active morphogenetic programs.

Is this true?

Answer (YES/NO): NO